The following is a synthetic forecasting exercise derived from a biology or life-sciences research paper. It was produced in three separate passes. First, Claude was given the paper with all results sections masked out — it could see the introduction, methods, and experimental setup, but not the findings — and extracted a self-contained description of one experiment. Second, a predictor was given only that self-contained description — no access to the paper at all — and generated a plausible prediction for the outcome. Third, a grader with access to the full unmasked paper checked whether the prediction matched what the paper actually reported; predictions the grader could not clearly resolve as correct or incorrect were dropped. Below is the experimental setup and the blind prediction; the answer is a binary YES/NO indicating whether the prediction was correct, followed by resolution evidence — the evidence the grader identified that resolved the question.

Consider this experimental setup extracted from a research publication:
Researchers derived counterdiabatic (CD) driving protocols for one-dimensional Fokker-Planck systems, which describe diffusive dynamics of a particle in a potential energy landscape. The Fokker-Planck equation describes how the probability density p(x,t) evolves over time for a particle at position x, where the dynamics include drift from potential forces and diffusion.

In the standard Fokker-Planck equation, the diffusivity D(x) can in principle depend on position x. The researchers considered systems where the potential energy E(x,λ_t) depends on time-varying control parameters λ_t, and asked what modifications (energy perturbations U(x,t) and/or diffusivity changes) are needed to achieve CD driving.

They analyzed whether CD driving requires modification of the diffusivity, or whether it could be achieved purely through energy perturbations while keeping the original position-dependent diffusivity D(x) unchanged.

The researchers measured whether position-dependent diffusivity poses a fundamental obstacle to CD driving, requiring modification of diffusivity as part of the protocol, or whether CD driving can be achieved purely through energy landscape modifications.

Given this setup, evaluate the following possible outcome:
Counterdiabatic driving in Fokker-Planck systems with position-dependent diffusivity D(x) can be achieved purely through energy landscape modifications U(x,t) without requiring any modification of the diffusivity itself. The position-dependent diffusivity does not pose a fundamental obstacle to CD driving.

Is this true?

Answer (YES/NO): YES